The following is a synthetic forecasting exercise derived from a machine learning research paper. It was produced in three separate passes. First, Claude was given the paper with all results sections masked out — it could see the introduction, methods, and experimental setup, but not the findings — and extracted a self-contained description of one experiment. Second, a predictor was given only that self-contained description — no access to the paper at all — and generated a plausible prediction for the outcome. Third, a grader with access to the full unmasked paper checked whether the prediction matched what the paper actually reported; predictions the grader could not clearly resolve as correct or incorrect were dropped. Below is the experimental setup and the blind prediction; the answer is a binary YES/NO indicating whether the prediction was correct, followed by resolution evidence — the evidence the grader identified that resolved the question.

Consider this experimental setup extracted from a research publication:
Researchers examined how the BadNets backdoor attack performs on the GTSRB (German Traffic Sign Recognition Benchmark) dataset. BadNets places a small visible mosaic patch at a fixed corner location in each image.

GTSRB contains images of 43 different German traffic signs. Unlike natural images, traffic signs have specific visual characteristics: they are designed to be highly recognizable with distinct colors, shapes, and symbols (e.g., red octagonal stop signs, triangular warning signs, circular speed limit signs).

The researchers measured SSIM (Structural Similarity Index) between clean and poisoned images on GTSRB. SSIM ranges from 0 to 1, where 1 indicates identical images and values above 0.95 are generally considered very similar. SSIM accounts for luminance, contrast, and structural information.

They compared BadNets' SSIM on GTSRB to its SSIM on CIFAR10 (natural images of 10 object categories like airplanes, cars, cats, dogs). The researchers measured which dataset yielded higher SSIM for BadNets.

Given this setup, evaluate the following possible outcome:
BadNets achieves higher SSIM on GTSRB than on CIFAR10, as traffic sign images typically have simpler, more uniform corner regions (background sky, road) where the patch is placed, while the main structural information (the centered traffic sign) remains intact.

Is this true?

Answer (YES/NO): YES